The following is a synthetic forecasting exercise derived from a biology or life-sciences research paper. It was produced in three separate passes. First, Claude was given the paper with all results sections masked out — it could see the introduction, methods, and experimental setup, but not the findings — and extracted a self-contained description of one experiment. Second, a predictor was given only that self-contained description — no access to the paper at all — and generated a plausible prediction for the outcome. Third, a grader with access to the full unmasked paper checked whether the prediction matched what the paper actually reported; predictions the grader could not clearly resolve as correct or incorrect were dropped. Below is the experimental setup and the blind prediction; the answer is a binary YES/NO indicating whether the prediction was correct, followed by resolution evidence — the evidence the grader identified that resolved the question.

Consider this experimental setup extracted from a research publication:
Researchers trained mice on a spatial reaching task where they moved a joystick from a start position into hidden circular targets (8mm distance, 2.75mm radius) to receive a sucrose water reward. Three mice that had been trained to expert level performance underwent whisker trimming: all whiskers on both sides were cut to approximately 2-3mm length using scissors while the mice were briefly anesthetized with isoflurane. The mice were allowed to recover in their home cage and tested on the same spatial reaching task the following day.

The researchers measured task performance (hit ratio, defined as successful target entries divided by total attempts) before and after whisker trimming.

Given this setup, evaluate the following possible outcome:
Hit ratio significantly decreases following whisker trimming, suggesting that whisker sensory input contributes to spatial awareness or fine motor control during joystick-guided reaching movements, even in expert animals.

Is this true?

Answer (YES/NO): NO